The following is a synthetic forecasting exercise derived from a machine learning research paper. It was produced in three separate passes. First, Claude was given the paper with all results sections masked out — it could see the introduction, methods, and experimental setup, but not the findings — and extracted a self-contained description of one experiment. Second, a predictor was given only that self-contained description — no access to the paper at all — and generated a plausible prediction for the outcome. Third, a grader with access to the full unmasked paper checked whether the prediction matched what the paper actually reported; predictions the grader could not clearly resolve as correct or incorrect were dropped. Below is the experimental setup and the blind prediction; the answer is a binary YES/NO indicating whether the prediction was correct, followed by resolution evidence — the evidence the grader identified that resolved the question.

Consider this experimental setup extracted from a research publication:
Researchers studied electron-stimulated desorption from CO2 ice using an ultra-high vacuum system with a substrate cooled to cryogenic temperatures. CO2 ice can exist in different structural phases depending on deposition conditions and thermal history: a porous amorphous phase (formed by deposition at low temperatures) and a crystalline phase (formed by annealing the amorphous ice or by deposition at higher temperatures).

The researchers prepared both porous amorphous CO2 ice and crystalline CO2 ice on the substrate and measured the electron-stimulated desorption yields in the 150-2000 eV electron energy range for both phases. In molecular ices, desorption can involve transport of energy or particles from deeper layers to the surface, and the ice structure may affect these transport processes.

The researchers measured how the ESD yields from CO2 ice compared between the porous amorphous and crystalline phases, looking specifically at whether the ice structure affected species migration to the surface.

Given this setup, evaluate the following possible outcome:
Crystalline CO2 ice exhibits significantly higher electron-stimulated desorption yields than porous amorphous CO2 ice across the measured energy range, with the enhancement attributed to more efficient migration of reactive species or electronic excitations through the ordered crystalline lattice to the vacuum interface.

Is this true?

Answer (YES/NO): NO